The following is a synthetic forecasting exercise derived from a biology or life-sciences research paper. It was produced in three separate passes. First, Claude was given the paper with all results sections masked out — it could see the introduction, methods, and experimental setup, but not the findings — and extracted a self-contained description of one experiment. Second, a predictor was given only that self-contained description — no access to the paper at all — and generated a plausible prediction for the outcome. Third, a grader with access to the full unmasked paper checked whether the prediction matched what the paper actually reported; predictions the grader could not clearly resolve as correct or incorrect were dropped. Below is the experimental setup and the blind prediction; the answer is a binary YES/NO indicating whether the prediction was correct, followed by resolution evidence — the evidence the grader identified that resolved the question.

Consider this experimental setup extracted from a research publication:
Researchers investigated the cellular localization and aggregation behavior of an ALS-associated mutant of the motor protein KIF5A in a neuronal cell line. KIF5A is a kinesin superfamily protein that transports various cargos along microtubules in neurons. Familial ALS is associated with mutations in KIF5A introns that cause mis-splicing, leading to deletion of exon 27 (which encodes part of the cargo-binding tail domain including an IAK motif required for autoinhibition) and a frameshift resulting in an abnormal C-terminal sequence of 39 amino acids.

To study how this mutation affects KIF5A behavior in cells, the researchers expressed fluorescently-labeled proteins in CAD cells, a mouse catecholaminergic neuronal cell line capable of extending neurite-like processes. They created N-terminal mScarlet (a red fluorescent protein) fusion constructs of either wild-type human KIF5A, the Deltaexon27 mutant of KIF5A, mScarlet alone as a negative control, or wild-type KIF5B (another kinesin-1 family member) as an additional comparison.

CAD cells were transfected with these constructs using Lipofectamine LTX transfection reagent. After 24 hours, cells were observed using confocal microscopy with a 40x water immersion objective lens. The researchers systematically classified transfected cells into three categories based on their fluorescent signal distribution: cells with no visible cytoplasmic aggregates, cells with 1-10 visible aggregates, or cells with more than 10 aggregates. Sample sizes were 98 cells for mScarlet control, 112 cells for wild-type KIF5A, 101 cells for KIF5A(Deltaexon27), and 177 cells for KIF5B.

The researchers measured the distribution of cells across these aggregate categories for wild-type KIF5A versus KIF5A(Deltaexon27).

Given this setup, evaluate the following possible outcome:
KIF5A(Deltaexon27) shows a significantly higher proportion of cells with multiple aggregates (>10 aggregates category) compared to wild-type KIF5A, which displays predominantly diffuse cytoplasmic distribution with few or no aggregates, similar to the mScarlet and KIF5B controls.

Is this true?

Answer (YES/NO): NO